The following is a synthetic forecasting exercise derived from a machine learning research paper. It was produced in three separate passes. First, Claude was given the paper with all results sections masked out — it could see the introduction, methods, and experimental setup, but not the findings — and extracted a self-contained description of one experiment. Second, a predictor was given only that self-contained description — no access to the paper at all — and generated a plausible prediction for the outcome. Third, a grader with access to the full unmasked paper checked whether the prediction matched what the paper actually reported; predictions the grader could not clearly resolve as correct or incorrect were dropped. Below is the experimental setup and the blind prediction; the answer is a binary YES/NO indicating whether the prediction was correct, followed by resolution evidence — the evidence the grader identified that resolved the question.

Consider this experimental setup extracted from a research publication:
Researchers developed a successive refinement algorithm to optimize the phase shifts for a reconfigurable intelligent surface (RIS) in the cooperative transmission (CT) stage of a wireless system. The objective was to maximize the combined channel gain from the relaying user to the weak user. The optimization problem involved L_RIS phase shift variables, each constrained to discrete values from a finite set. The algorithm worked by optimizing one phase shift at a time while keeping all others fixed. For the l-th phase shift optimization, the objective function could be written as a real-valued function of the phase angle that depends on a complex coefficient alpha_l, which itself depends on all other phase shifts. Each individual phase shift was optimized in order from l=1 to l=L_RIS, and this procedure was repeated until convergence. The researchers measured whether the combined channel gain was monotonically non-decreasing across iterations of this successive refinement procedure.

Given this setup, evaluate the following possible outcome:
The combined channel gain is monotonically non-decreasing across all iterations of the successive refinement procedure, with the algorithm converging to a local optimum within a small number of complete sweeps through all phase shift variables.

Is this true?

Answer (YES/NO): YES